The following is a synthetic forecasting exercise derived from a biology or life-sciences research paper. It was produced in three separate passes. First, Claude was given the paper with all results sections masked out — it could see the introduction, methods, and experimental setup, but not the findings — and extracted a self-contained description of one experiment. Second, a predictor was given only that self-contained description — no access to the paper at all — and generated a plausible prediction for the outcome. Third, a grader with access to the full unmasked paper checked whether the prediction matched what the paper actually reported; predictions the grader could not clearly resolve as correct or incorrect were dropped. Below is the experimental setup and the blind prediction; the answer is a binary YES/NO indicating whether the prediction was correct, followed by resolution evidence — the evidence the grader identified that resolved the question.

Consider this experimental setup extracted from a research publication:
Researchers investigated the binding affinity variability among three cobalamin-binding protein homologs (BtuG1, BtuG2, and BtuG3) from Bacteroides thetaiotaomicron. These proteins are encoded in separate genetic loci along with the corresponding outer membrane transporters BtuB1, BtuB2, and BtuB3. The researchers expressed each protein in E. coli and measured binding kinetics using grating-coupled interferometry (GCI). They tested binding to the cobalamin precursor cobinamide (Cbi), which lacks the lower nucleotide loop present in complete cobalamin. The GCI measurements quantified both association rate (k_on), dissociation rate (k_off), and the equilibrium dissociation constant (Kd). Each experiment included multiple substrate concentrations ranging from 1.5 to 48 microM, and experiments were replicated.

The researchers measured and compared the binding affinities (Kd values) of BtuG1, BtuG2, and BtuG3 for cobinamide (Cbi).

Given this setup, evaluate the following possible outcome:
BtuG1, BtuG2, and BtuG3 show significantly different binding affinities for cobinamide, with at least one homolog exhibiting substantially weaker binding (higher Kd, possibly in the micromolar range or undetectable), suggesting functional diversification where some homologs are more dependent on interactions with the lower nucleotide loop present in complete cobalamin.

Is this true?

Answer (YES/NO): YES